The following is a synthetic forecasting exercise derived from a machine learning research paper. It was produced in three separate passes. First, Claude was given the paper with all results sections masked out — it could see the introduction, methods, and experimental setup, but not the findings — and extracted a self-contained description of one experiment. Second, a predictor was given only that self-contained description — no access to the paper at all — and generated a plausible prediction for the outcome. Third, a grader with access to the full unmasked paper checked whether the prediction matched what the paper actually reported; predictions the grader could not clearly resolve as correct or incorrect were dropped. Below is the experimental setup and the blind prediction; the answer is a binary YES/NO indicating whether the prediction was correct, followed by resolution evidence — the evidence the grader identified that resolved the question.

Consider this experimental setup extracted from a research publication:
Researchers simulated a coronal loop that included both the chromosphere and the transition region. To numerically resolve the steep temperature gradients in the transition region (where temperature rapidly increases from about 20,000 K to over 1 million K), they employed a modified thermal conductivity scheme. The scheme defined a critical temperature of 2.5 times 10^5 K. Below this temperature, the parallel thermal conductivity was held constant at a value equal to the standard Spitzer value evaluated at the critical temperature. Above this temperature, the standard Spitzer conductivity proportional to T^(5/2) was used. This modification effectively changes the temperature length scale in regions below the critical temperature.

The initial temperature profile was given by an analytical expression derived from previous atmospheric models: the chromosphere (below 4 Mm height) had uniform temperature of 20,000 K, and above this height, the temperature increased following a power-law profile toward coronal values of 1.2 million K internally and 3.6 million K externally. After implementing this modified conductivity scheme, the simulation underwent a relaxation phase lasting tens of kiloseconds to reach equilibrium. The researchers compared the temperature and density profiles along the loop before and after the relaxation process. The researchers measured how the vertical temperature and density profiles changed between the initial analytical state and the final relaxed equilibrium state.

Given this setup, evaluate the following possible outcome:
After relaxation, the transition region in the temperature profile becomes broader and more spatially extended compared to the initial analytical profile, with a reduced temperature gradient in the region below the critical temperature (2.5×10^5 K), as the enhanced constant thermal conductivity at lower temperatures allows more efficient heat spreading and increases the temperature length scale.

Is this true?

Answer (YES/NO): YES